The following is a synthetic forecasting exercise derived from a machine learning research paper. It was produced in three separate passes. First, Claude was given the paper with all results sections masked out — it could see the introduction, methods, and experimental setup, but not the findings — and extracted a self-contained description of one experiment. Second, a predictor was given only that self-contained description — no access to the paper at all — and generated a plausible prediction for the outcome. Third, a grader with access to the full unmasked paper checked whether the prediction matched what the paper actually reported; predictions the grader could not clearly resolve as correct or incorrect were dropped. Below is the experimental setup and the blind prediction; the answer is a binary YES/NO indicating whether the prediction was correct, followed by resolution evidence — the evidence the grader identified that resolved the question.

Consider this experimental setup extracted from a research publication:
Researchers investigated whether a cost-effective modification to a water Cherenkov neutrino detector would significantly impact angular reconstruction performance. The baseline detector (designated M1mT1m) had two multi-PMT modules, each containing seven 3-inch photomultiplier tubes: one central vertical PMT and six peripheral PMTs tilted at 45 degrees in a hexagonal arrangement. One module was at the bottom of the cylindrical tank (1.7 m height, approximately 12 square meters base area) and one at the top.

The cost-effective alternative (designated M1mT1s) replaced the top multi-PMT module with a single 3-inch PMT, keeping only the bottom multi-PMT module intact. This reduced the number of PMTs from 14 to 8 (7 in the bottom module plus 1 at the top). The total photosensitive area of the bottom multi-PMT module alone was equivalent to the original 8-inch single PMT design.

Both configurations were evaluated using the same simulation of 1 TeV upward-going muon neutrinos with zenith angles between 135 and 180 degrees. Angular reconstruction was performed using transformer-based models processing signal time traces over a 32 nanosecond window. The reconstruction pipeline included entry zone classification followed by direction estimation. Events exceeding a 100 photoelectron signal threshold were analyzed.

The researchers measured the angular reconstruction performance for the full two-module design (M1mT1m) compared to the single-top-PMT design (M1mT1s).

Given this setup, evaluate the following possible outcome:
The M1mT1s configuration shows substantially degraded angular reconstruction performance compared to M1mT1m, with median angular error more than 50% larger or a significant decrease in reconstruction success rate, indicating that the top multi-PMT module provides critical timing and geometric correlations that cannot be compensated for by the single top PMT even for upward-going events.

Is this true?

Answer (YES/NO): NO